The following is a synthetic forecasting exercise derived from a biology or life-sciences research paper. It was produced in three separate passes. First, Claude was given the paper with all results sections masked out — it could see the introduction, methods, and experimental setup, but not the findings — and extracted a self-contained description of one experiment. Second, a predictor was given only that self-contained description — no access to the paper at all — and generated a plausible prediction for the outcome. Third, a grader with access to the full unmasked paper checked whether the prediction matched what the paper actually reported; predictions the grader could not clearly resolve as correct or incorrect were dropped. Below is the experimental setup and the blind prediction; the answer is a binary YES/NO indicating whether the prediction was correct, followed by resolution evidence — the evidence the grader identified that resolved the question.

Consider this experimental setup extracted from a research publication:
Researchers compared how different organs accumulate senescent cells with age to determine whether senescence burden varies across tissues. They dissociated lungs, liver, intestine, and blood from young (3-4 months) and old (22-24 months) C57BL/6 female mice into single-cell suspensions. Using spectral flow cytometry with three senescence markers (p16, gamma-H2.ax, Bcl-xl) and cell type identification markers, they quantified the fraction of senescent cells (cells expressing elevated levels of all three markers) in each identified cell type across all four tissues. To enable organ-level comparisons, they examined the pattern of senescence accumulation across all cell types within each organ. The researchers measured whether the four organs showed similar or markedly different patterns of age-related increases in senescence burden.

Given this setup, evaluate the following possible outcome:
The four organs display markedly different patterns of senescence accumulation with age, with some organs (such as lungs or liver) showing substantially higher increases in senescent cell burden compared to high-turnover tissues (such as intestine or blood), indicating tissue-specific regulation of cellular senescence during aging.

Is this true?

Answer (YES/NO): NO